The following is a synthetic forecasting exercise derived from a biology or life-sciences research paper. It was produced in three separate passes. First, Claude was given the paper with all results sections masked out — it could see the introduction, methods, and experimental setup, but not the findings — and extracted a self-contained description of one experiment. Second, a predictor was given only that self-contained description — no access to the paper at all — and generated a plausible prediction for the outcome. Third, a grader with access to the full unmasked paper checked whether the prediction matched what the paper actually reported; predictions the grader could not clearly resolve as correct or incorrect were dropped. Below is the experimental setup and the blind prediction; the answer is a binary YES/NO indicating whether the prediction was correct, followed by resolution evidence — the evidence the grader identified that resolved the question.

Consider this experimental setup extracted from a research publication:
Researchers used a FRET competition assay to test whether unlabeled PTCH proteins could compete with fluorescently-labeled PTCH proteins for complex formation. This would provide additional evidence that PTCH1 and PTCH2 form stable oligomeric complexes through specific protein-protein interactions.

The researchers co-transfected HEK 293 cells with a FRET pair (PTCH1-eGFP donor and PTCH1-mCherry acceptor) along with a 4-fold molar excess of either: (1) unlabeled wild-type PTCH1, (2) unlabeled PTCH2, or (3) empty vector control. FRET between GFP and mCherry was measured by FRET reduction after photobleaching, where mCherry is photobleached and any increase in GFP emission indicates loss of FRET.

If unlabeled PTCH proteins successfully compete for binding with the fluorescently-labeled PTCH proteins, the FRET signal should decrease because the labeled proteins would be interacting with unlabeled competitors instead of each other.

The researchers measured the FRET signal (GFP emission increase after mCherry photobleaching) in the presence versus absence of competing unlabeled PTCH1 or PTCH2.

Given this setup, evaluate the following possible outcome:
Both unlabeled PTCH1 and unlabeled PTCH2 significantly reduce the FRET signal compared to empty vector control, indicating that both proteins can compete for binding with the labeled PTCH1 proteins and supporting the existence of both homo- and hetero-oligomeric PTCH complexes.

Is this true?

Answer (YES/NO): YES